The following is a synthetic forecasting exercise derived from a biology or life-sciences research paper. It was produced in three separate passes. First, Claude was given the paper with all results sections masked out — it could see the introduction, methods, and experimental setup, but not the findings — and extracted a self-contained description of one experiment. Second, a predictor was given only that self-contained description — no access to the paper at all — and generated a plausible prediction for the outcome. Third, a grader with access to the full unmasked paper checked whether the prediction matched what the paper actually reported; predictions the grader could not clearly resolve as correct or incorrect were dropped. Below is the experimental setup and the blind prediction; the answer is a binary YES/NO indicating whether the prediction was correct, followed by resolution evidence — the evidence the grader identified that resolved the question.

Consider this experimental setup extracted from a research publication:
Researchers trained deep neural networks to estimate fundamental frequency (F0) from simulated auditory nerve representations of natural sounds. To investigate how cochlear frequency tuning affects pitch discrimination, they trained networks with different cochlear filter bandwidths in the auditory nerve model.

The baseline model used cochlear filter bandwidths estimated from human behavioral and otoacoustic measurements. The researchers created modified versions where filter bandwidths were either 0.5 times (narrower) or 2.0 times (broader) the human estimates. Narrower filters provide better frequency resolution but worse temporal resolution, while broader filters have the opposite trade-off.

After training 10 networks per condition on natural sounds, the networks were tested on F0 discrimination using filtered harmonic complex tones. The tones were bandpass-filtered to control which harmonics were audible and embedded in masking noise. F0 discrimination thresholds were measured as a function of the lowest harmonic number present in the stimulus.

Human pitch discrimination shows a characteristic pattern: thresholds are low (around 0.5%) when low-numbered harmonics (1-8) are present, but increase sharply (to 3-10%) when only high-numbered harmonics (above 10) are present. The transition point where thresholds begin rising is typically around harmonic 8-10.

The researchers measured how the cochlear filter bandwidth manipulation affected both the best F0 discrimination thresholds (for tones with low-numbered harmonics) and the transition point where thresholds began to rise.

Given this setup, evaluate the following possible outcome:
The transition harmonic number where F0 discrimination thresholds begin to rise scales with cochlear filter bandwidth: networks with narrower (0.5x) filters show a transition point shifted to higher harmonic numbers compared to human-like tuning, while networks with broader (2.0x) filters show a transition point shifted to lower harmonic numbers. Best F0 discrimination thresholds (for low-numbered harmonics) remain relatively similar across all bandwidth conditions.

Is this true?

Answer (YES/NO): NO